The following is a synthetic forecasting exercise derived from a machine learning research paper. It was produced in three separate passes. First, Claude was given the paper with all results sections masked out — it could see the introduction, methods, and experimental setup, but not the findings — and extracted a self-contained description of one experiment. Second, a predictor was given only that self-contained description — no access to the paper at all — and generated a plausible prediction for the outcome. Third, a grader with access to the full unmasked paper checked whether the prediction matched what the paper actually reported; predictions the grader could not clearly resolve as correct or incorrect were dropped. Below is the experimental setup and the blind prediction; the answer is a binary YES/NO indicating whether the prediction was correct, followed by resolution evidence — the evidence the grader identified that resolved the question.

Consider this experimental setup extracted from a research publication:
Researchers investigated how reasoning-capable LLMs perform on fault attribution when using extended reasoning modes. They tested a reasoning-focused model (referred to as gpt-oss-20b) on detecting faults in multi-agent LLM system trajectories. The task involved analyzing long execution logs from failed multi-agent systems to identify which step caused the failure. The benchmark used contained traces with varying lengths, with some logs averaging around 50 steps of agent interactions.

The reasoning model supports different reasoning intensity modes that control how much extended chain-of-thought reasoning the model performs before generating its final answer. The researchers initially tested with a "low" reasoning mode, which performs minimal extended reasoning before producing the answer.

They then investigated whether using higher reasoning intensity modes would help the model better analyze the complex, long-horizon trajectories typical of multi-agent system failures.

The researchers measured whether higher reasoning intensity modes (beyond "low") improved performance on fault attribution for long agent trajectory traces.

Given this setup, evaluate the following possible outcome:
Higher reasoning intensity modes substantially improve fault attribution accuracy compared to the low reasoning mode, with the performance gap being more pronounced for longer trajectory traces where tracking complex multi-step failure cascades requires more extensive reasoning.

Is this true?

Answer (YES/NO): NO